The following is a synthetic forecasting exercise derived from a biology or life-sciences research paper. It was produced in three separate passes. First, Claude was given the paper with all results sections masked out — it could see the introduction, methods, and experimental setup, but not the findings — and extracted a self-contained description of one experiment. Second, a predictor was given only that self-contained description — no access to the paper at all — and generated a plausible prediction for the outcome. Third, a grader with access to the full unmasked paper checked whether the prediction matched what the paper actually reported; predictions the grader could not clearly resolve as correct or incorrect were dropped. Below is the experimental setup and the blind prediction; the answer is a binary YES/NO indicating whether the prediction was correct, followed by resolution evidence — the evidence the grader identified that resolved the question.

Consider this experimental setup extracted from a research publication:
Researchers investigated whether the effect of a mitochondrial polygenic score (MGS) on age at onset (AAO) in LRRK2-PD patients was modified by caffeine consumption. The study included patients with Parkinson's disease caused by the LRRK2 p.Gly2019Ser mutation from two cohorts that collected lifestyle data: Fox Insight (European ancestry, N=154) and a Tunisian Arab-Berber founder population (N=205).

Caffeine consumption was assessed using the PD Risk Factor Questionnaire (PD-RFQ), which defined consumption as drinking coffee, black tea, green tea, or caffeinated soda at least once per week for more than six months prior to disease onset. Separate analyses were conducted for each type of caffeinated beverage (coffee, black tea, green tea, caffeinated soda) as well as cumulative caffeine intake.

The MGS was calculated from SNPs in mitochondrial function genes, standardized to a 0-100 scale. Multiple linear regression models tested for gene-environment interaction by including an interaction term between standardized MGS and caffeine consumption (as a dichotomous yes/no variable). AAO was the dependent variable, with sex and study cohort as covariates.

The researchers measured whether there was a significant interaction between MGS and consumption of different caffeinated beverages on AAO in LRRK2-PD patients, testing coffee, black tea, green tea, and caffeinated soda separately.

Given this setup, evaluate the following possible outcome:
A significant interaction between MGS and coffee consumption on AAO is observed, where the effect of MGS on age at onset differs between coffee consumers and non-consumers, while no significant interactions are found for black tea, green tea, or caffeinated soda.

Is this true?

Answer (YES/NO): NO